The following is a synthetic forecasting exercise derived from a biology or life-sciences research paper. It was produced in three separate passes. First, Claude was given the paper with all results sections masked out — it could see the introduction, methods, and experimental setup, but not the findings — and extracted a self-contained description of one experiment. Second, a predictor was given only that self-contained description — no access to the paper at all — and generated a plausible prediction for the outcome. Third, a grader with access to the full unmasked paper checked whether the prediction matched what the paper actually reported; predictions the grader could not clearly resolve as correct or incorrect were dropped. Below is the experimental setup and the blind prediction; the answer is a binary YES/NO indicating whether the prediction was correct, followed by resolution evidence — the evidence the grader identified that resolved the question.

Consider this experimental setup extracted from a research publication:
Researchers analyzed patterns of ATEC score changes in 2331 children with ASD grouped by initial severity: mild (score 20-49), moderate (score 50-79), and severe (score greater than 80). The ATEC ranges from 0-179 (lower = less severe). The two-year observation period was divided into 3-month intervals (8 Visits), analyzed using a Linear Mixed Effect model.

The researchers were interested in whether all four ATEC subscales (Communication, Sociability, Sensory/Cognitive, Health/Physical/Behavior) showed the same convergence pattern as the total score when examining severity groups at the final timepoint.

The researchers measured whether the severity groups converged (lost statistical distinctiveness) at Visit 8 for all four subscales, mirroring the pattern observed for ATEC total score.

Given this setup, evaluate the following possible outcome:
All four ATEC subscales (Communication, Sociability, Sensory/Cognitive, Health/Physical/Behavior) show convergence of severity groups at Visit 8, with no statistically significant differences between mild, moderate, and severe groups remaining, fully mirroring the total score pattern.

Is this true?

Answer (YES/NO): YES